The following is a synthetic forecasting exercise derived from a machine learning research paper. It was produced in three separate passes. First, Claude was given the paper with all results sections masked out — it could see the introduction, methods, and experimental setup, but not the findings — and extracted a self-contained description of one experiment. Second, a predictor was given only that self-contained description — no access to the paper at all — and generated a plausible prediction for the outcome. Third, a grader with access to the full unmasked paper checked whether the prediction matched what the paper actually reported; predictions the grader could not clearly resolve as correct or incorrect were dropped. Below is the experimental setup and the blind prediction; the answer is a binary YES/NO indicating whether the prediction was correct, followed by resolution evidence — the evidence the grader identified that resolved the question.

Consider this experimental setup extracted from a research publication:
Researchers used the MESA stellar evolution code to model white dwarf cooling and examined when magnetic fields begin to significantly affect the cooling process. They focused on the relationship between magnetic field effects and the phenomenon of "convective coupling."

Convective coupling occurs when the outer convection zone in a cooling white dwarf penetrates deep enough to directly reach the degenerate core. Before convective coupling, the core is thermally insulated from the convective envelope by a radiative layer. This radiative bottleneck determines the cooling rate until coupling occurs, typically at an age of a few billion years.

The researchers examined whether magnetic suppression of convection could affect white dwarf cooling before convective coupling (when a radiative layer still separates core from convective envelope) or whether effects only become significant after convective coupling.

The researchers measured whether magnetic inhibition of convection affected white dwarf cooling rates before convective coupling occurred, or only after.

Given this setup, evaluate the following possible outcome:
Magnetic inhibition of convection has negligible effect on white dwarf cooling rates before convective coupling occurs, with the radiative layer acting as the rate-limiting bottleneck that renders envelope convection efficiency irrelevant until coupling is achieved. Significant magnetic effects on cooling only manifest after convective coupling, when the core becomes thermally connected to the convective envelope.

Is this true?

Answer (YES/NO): YES